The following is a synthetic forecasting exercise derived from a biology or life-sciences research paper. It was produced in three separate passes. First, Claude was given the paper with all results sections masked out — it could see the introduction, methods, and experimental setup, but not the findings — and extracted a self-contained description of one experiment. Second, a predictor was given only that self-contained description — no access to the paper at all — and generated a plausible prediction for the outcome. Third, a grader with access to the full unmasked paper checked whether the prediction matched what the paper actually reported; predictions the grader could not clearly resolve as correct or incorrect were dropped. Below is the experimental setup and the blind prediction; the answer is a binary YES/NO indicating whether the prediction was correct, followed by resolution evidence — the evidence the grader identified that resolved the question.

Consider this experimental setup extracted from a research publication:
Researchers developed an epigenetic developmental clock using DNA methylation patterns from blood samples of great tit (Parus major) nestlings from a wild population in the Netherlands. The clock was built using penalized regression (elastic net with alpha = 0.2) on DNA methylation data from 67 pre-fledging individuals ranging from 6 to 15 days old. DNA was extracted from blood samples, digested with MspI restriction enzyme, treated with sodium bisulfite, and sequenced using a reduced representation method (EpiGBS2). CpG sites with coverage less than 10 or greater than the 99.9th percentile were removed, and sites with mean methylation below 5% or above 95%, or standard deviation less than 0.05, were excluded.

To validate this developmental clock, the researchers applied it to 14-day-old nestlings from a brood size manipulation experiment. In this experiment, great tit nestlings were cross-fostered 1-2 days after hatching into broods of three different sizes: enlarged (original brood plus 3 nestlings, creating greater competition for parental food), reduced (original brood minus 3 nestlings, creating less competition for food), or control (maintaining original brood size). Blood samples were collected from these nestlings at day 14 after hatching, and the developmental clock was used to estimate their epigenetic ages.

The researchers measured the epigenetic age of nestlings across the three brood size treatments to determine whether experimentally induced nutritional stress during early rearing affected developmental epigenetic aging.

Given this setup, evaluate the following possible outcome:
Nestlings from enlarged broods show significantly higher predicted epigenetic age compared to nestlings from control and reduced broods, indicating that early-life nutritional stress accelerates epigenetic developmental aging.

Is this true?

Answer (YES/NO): NO